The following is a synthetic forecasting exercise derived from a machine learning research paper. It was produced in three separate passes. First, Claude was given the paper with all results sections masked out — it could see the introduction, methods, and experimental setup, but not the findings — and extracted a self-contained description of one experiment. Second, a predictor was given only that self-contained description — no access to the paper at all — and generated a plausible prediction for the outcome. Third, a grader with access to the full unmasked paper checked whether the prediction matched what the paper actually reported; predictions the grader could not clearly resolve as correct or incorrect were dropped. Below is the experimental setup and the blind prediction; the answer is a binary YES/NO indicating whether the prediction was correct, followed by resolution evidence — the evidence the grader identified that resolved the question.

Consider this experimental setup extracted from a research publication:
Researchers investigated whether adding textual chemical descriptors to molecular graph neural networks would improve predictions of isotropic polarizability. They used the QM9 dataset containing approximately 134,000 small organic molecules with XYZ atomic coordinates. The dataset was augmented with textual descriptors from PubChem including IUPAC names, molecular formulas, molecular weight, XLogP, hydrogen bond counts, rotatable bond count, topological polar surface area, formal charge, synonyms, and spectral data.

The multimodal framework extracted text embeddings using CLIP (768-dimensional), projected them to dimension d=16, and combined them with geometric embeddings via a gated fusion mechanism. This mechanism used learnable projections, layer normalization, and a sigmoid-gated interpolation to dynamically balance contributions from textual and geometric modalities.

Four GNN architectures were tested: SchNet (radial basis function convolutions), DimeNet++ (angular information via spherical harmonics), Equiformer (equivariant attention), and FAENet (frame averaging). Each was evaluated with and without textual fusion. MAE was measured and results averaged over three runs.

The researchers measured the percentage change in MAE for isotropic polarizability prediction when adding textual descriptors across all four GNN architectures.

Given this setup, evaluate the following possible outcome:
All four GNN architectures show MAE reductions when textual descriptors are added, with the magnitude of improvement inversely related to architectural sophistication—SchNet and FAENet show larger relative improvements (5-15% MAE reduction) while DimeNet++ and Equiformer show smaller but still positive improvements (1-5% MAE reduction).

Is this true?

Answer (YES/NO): NO